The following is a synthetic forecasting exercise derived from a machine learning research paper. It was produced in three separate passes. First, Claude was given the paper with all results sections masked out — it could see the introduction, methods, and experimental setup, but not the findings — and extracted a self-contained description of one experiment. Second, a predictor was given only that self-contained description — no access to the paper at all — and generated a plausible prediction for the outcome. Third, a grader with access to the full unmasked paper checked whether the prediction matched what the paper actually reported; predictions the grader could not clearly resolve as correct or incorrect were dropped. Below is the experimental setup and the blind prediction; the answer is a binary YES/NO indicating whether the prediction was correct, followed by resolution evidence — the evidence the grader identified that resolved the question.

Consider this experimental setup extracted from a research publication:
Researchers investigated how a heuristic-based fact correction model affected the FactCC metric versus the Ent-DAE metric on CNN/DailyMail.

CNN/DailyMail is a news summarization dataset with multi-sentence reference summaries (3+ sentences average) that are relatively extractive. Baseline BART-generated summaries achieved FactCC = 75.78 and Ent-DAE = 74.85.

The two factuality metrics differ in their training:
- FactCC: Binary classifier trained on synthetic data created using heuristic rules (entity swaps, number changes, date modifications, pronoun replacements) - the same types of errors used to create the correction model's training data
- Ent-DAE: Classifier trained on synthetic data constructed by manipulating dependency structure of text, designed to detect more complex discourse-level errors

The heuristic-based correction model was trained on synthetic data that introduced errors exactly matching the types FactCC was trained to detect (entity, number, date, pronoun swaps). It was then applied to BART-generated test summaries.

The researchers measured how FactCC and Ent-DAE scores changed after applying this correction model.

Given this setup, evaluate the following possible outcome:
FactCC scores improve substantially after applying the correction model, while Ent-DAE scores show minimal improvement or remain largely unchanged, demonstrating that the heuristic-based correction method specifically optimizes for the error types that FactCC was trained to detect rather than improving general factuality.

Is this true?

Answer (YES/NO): NO